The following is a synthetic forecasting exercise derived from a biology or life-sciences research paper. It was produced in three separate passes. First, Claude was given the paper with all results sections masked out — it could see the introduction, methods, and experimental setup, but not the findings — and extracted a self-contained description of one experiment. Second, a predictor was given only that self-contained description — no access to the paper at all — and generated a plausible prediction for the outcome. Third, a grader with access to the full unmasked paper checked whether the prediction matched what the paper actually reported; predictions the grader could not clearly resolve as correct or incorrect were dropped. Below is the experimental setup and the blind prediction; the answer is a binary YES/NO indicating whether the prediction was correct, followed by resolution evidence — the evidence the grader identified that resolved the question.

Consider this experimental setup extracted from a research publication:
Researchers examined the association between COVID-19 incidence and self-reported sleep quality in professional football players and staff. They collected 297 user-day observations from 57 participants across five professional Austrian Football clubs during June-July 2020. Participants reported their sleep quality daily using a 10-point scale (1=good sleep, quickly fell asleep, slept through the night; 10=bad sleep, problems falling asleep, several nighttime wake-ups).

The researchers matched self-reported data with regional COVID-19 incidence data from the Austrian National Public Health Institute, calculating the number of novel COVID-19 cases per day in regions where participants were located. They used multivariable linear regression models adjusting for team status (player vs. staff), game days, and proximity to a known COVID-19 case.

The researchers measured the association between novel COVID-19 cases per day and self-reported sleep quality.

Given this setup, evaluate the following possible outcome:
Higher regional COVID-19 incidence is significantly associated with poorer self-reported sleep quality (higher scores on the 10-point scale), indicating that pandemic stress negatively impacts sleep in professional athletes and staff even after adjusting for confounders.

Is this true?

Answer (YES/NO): YES